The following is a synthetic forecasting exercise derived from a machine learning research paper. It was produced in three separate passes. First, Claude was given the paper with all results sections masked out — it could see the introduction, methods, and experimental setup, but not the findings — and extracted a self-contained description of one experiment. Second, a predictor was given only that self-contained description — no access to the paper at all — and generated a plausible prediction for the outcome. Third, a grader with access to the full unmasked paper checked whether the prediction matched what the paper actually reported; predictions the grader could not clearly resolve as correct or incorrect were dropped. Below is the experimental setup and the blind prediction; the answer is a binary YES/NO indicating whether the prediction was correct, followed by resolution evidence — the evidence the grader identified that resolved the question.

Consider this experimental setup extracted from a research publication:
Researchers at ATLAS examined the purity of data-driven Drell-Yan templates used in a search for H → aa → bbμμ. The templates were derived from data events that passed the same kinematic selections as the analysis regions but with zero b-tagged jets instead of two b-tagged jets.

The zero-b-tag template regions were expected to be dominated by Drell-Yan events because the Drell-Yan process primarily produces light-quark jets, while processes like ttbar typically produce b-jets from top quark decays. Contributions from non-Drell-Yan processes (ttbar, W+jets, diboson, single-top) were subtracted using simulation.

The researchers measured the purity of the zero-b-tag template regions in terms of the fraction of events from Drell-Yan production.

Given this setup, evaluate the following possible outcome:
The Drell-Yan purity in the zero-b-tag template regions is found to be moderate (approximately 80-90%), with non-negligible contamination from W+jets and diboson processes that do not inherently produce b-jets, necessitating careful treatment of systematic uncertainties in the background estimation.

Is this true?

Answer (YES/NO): NO